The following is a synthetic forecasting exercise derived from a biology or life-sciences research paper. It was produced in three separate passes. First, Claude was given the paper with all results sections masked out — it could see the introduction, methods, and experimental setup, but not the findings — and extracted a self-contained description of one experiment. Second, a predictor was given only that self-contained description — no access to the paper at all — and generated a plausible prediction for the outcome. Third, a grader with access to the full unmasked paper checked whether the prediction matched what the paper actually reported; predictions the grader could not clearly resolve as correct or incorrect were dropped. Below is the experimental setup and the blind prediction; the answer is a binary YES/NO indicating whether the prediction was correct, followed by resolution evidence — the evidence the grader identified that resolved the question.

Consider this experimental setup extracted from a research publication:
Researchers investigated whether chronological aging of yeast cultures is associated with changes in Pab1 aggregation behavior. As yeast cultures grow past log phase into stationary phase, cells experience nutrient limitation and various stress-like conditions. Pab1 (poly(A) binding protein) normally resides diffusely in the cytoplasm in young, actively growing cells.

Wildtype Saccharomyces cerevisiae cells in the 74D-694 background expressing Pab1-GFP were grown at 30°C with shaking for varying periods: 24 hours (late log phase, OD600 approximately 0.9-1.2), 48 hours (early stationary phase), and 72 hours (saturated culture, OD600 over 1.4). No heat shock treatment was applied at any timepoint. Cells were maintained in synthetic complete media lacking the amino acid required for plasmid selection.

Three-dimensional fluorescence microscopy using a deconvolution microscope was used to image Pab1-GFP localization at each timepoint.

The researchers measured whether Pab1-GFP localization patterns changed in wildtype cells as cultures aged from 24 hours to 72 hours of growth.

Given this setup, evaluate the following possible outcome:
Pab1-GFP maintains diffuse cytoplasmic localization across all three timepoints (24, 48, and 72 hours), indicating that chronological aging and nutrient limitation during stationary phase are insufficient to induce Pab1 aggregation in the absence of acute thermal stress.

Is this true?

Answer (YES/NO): NO